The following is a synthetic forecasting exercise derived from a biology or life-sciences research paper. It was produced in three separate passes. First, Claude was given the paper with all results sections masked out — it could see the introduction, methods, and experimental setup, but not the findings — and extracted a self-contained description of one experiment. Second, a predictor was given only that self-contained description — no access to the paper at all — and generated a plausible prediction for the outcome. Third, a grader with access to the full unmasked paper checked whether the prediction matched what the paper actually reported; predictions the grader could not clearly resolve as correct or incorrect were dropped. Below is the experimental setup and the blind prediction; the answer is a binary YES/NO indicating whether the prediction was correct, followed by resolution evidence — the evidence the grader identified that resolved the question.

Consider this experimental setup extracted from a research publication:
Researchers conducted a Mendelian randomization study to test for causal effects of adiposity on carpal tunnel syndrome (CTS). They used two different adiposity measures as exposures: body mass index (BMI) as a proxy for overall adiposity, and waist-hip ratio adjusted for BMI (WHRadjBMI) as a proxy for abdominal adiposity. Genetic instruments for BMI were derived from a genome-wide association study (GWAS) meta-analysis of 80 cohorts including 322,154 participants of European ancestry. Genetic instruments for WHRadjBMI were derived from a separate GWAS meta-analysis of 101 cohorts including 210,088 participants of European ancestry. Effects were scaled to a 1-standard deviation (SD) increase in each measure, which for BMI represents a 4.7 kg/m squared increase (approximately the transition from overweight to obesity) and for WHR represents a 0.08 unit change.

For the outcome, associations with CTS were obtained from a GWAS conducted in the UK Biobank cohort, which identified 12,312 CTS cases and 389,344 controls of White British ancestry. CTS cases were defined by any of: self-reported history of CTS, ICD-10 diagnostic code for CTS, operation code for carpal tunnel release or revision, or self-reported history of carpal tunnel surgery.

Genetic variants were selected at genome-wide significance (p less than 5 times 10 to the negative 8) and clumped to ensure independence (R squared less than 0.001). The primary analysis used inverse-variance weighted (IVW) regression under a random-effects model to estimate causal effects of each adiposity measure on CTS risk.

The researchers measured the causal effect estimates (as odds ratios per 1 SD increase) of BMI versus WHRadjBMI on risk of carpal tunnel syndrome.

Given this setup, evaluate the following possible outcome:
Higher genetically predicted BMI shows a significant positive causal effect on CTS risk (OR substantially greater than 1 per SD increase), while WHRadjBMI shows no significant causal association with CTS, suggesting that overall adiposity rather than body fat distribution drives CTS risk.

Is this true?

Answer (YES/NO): YES